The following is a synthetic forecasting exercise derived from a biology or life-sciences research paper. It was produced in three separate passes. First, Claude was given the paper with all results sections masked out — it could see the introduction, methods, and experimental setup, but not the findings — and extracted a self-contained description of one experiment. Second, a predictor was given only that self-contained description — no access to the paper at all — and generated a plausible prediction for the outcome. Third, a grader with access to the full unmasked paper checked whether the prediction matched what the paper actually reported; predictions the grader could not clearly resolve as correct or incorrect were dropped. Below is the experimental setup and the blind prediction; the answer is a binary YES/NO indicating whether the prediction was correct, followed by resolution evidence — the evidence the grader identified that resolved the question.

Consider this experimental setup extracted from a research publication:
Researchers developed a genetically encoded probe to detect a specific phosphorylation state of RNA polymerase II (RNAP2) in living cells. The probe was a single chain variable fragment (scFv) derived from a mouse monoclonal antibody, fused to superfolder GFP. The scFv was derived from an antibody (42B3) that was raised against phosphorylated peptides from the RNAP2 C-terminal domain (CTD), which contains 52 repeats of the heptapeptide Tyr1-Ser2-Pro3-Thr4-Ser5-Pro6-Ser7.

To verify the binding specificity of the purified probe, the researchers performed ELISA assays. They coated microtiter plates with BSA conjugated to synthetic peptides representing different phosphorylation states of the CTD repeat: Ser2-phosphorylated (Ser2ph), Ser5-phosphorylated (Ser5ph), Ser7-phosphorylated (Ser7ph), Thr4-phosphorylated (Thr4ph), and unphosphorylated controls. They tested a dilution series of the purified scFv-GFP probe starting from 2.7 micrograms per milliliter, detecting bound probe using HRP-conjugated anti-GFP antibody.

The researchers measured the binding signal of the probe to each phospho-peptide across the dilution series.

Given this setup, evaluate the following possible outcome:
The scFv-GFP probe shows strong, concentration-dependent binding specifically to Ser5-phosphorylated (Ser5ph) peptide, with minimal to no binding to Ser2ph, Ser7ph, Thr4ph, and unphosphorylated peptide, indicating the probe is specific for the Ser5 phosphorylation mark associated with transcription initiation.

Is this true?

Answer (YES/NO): NO